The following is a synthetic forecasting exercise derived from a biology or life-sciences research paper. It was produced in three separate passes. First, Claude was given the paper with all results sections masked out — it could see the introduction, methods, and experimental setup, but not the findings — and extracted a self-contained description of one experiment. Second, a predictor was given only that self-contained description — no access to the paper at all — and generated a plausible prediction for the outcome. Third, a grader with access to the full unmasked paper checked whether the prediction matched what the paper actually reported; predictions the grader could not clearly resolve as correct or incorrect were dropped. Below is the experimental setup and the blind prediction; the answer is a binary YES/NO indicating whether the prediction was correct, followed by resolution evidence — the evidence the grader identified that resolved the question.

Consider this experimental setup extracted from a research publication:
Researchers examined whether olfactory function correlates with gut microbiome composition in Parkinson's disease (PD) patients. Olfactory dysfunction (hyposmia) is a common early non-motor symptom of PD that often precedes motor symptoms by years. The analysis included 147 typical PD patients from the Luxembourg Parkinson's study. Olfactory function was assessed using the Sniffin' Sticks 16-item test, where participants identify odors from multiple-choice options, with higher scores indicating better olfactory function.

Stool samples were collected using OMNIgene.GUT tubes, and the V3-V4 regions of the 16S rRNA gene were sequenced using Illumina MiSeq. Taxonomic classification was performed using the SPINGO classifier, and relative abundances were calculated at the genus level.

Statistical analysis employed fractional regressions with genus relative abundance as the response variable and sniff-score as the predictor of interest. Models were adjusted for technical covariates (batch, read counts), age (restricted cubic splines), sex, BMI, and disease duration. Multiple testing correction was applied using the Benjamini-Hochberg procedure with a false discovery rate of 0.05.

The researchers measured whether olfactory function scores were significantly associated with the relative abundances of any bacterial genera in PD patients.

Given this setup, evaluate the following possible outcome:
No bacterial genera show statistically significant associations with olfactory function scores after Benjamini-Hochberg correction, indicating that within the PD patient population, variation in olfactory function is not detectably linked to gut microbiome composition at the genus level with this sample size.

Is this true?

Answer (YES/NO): YES